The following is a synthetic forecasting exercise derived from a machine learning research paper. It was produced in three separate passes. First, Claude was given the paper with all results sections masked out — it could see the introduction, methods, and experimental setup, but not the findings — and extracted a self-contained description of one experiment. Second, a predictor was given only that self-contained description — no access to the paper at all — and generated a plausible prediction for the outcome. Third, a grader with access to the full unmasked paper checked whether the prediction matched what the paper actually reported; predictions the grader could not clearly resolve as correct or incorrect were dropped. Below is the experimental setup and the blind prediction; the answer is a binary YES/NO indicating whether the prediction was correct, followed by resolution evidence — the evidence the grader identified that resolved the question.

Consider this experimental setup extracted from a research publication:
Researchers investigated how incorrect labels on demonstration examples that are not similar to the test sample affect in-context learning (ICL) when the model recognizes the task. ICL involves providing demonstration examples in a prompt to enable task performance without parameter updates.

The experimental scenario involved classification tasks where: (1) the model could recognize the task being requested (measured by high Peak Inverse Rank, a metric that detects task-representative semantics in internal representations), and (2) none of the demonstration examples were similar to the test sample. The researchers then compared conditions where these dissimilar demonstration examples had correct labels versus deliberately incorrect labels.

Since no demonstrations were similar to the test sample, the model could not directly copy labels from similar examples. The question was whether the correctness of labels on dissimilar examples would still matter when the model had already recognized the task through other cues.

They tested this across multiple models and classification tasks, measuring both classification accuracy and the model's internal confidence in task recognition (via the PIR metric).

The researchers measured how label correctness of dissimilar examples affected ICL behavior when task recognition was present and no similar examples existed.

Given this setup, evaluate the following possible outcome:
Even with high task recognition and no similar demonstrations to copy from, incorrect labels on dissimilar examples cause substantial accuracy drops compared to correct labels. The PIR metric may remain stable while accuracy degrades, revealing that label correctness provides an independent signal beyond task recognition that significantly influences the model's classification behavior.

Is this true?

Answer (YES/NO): NO